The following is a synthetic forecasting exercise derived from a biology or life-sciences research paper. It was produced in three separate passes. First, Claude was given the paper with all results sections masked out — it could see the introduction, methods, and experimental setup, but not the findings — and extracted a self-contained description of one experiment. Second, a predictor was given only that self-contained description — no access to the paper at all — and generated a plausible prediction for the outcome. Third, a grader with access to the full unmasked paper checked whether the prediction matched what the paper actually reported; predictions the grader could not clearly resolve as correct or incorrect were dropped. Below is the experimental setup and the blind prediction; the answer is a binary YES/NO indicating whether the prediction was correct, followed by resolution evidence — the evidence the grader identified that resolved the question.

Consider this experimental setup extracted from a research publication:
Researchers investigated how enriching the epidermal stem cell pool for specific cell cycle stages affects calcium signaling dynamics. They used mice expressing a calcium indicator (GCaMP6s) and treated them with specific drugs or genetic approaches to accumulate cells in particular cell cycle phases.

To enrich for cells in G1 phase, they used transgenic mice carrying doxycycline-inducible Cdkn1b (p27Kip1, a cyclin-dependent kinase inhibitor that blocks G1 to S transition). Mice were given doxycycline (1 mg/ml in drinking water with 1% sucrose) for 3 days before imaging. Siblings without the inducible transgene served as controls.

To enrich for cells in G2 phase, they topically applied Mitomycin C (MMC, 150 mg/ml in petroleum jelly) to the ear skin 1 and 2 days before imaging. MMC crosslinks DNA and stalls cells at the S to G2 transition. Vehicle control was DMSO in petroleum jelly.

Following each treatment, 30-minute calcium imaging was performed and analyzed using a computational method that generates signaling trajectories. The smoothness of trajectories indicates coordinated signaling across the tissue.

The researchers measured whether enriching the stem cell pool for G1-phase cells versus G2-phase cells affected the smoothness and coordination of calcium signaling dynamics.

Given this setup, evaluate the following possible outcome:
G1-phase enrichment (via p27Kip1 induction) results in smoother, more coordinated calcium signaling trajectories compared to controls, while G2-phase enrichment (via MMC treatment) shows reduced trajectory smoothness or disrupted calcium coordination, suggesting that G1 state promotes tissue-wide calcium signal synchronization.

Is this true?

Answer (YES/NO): NO